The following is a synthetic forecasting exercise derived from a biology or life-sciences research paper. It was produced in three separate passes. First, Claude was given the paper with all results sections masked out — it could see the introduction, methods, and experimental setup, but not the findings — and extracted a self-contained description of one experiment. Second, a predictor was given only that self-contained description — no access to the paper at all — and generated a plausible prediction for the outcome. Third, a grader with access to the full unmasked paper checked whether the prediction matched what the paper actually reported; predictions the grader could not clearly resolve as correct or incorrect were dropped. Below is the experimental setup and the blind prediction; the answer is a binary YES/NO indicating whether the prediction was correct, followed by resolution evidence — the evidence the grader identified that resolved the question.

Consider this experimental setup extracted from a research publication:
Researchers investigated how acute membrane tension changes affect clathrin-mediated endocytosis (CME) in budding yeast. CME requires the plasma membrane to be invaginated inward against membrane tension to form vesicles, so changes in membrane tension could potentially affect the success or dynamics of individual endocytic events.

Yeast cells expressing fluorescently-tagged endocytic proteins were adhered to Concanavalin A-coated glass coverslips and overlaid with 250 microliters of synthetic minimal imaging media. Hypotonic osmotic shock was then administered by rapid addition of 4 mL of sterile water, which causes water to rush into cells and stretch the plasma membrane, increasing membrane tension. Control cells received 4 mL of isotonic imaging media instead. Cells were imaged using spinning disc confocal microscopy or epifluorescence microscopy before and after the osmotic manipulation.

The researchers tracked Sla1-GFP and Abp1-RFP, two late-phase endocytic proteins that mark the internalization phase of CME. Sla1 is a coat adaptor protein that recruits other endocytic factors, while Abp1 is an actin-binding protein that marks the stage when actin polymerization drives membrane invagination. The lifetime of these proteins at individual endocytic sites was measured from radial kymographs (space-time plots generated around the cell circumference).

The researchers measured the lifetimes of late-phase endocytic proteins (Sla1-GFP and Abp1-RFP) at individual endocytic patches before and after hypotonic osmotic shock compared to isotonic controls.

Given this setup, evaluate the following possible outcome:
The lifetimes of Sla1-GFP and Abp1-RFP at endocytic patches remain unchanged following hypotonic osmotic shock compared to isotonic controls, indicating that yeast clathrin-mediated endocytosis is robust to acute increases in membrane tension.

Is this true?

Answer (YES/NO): NO